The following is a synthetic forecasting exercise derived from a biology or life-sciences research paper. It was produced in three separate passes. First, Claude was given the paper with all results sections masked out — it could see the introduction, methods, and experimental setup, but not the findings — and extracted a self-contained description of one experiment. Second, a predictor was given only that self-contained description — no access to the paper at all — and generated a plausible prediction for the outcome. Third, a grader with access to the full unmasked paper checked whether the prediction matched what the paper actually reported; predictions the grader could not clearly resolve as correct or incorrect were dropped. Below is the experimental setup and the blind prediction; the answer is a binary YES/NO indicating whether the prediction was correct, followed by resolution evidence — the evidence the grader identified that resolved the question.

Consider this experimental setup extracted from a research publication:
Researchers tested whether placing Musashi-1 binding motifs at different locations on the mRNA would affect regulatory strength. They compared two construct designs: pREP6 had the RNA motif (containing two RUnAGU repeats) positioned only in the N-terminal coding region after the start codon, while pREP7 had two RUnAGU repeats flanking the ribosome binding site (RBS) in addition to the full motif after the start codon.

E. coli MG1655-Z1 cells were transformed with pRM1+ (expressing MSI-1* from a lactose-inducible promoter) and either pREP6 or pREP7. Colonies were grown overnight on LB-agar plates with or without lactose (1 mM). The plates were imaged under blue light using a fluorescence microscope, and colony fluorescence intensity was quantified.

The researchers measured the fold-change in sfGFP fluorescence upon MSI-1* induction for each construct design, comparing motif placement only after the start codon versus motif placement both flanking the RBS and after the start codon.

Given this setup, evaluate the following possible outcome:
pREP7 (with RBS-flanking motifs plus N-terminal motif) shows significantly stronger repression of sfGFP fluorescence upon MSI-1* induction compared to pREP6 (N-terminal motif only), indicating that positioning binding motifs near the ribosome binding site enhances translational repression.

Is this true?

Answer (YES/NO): YES